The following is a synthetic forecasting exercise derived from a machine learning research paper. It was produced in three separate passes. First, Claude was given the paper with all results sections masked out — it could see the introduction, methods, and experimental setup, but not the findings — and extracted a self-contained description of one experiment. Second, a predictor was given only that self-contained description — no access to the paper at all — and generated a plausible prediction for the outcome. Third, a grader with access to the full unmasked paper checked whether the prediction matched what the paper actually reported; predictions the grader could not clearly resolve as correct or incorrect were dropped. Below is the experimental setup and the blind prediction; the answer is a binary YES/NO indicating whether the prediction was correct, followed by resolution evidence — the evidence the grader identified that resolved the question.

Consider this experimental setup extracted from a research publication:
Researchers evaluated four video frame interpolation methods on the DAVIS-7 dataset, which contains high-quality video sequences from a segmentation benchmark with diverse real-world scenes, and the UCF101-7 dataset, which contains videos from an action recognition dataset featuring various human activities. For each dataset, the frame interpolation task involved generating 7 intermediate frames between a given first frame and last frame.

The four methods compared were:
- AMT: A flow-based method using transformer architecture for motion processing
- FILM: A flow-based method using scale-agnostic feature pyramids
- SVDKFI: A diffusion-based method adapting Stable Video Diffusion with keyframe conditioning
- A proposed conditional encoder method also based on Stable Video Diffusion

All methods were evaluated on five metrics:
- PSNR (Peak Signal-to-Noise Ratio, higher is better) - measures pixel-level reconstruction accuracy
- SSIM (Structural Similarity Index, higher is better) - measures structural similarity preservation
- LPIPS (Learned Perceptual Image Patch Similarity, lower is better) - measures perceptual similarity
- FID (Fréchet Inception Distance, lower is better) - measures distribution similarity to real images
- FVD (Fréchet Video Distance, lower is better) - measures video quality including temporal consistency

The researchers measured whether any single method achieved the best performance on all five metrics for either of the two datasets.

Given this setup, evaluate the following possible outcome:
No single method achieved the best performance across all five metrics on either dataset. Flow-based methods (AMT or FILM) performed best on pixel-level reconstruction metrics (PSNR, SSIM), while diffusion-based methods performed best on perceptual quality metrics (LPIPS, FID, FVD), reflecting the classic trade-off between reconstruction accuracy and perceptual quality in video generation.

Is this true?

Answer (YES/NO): NO